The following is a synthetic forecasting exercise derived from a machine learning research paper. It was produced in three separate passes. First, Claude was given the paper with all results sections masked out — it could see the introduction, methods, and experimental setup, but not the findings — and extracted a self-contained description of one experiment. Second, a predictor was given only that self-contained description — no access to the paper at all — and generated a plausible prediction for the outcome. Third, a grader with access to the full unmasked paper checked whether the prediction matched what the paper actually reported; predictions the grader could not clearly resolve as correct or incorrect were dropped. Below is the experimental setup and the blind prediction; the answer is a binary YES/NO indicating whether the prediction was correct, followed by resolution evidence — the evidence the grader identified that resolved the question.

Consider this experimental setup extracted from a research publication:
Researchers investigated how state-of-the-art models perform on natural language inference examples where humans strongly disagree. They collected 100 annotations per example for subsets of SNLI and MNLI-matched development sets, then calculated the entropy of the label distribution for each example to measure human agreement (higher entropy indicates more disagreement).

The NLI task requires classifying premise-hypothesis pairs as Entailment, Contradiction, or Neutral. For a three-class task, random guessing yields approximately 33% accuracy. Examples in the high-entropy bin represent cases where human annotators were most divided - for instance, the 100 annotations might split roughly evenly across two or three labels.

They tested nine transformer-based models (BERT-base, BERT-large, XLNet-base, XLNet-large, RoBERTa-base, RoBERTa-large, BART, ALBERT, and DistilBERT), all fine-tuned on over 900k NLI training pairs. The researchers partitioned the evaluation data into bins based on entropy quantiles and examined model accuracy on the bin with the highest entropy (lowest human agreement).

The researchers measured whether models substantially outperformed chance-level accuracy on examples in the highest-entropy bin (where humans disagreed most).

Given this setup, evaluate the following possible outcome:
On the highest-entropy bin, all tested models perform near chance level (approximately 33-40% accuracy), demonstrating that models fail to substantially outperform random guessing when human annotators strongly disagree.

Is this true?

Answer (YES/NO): NO